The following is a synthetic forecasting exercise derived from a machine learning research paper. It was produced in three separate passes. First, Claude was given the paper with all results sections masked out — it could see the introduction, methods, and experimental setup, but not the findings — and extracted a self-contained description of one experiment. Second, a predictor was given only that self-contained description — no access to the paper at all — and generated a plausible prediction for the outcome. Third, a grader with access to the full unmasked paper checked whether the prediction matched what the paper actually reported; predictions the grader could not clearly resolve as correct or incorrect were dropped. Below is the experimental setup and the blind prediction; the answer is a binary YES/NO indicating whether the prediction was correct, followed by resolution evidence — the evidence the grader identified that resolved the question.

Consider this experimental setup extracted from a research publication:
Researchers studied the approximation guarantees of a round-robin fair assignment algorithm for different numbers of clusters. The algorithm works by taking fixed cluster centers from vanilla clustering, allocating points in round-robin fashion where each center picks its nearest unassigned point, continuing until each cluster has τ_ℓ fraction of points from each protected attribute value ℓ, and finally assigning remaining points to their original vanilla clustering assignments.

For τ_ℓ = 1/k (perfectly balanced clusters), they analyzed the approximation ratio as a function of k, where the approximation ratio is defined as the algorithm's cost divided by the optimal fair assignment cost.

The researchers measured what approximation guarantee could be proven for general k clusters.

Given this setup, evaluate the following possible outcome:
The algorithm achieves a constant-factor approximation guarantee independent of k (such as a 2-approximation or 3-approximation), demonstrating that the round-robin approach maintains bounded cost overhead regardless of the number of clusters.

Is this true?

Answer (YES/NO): NO